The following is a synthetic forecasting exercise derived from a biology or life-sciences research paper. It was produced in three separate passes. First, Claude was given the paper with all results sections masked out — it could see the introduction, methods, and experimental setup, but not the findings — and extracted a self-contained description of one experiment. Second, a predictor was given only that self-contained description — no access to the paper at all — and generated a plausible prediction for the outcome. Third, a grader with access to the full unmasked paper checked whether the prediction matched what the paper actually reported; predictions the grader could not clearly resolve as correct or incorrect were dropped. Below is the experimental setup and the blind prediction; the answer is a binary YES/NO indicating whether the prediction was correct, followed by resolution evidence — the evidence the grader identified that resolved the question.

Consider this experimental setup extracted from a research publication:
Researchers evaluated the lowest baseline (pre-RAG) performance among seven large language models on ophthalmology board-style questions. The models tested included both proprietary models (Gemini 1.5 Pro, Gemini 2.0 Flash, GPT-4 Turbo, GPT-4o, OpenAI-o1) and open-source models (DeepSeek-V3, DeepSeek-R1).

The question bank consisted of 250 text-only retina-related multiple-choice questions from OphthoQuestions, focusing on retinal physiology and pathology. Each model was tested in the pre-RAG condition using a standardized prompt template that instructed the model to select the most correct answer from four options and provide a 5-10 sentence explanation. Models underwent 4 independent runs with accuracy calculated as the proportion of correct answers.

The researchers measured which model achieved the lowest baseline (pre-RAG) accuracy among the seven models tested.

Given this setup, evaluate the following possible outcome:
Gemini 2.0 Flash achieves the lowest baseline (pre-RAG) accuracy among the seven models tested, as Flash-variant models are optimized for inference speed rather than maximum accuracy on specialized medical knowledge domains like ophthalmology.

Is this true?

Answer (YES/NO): NO